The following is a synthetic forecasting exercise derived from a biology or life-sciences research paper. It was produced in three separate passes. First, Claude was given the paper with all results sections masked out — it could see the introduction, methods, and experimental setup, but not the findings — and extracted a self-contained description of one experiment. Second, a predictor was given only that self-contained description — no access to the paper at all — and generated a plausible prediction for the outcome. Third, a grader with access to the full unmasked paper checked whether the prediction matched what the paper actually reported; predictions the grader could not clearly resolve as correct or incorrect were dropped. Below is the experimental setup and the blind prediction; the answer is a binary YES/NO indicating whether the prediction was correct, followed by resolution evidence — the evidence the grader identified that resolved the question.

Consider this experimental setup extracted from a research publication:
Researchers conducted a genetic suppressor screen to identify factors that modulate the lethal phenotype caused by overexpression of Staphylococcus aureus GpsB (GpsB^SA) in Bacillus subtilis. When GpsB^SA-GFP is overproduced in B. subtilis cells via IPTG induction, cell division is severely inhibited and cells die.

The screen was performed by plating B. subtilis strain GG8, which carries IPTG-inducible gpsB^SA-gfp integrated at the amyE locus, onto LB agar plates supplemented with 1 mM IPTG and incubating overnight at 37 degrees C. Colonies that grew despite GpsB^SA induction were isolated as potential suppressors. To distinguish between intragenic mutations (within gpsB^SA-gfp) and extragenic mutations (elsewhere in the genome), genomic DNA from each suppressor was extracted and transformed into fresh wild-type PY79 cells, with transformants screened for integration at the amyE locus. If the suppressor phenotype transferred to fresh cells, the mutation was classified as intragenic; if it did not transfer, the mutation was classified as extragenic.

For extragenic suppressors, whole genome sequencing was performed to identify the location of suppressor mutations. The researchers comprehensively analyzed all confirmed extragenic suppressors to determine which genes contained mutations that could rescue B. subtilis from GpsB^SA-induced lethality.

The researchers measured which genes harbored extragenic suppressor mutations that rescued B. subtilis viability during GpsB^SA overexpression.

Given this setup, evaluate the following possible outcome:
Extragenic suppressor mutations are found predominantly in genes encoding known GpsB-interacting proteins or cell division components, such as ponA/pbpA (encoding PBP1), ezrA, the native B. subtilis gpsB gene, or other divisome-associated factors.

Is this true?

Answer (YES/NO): NO